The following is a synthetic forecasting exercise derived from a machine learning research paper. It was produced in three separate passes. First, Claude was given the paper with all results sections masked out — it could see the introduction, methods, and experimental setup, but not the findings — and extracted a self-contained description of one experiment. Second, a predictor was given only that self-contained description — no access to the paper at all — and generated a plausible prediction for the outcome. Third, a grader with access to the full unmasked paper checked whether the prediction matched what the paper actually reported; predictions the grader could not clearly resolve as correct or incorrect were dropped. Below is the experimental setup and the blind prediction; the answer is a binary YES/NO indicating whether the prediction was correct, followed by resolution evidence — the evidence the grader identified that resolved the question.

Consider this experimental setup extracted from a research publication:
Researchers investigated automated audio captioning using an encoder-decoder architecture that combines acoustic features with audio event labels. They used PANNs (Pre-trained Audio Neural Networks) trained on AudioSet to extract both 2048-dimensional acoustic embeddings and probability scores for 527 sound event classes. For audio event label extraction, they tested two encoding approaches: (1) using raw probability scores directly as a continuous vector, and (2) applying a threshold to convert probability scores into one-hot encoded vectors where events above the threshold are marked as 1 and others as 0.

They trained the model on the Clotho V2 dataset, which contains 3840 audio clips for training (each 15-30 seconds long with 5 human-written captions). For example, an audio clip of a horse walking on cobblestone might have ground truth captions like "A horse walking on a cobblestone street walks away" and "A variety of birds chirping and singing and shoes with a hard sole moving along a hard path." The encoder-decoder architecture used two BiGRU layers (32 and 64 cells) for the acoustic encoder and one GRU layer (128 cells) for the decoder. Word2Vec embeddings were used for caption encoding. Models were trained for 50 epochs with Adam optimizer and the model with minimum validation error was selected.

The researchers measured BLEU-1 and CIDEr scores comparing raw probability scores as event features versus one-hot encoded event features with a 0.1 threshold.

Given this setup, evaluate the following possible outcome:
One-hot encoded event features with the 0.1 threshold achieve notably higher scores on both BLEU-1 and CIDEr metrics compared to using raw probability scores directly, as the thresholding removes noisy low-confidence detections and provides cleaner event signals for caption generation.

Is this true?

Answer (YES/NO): NO